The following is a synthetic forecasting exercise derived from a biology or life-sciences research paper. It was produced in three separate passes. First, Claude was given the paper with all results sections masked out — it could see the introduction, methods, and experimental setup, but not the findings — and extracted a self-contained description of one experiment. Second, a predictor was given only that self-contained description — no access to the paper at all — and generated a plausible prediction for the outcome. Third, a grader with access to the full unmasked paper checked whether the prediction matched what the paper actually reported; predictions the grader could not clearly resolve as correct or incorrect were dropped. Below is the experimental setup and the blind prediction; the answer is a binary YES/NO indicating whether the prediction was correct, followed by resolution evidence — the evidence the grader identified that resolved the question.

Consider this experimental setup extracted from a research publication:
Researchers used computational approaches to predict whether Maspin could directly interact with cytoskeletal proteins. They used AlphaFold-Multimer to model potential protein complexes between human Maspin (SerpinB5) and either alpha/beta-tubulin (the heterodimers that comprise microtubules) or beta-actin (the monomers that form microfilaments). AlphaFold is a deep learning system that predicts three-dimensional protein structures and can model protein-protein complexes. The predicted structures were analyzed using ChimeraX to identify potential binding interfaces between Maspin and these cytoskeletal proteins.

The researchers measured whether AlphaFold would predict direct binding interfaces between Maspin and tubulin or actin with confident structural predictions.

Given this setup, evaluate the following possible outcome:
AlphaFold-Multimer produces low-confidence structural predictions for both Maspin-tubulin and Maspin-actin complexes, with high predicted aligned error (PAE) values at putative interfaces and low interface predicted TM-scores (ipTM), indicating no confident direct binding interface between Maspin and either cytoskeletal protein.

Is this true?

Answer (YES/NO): NO